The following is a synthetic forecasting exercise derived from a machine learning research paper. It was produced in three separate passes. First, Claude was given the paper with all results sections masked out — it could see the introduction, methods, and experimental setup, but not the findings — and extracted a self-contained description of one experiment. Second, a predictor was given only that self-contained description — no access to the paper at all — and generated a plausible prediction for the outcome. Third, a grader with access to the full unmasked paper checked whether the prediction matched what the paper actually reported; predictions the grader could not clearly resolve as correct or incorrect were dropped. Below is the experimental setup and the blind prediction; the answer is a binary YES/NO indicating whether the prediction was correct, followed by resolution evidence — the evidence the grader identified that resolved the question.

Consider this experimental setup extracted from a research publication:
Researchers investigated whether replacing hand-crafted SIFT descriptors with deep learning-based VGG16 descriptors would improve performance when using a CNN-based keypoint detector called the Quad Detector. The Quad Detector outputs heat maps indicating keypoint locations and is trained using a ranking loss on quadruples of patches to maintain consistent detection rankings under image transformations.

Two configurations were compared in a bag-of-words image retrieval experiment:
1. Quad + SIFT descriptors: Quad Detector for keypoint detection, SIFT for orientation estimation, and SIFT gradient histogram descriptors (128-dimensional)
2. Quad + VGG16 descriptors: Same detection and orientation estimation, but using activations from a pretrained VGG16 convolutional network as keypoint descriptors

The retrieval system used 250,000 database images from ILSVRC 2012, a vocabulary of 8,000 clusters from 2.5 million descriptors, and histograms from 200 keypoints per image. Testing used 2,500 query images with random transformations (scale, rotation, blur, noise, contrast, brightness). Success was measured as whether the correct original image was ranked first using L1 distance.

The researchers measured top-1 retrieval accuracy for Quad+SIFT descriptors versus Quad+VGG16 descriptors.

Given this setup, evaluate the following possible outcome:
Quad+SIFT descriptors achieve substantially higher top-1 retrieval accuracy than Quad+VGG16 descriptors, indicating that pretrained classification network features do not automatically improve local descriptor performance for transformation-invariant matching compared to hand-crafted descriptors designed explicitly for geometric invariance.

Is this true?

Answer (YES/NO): YES